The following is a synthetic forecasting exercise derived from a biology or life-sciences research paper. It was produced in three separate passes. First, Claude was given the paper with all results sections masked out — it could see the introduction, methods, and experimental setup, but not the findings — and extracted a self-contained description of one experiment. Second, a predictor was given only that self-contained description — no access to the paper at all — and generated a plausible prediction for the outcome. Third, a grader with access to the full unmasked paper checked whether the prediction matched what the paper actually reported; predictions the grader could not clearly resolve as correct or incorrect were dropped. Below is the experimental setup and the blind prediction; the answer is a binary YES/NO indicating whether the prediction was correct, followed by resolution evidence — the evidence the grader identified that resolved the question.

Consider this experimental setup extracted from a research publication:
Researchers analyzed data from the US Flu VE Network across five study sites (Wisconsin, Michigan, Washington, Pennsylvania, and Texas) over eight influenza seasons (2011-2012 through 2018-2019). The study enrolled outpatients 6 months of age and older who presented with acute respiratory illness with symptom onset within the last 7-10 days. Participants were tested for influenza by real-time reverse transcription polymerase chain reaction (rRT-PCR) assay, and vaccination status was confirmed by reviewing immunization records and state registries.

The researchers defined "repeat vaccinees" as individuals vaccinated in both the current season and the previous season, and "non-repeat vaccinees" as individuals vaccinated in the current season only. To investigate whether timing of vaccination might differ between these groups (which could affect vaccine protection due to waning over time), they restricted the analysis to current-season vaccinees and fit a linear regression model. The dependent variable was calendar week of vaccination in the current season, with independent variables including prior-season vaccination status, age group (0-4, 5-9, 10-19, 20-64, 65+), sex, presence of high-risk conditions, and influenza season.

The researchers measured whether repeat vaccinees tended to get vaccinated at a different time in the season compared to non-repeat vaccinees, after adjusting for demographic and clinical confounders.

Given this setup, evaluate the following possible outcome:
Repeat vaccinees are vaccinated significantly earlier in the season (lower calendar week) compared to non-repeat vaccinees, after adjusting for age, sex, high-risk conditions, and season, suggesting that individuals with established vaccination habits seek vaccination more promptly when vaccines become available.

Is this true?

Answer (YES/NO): YES